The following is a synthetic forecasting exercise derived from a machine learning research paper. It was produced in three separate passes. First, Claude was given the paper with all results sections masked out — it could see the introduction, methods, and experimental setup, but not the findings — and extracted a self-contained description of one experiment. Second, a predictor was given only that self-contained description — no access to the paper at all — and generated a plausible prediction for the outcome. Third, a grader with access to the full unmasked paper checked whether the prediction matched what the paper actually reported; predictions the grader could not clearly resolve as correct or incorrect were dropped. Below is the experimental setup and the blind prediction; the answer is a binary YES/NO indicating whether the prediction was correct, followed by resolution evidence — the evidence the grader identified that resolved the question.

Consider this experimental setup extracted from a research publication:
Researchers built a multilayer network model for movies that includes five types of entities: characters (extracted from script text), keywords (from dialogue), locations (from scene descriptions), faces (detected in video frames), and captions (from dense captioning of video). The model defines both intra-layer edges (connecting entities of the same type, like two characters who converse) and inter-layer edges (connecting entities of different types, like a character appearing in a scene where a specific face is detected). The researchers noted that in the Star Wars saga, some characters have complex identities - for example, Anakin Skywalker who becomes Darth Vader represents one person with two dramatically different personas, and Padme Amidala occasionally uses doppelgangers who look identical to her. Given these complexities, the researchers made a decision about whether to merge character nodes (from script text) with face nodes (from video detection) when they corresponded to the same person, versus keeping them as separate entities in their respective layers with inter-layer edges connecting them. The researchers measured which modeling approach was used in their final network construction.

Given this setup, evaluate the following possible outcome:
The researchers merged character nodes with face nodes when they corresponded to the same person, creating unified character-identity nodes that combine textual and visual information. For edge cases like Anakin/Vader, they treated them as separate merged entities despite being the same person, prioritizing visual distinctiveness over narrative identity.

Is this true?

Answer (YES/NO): NO